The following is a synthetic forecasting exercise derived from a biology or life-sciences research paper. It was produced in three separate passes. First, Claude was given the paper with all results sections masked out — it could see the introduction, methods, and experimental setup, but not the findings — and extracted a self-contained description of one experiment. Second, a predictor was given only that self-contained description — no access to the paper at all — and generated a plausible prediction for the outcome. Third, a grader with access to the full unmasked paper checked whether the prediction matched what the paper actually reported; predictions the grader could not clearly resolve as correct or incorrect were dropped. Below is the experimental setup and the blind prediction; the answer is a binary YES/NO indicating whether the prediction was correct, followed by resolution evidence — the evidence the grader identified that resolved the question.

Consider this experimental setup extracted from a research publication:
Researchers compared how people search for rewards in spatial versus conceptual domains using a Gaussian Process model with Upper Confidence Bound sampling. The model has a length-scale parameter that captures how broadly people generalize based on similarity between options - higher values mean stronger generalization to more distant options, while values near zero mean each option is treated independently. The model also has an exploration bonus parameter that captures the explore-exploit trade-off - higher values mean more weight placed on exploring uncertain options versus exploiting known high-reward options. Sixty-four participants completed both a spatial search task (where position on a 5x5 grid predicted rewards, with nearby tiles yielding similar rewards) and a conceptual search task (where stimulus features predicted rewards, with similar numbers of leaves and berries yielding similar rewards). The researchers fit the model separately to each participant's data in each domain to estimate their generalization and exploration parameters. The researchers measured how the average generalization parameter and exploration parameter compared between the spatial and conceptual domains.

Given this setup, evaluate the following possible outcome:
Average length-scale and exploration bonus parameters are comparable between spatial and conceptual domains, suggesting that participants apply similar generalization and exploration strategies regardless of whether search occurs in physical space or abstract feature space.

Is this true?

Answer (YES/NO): NO